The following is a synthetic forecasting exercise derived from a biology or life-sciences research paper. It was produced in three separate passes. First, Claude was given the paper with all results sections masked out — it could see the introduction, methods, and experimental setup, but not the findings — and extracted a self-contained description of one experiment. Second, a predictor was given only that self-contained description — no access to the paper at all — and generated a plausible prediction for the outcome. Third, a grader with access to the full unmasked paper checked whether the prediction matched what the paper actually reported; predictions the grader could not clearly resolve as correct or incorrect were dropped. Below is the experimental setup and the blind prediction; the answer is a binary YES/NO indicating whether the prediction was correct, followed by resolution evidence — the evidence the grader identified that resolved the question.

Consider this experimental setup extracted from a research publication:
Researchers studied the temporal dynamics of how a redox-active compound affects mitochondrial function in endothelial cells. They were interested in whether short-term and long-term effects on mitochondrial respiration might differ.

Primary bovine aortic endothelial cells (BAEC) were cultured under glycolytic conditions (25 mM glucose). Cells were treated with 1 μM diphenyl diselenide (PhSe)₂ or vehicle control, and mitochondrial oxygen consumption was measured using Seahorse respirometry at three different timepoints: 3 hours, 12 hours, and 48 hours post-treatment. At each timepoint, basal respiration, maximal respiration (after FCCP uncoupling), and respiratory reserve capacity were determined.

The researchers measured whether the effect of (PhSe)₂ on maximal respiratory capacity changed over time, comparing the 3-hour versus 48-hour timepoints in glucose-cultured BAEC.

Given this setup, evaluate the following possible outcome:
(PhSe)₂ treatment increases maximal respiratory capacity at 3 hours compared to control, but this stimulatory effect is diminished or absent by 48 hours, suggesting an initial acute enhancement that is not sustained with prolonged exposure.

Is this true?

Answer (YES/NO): NO